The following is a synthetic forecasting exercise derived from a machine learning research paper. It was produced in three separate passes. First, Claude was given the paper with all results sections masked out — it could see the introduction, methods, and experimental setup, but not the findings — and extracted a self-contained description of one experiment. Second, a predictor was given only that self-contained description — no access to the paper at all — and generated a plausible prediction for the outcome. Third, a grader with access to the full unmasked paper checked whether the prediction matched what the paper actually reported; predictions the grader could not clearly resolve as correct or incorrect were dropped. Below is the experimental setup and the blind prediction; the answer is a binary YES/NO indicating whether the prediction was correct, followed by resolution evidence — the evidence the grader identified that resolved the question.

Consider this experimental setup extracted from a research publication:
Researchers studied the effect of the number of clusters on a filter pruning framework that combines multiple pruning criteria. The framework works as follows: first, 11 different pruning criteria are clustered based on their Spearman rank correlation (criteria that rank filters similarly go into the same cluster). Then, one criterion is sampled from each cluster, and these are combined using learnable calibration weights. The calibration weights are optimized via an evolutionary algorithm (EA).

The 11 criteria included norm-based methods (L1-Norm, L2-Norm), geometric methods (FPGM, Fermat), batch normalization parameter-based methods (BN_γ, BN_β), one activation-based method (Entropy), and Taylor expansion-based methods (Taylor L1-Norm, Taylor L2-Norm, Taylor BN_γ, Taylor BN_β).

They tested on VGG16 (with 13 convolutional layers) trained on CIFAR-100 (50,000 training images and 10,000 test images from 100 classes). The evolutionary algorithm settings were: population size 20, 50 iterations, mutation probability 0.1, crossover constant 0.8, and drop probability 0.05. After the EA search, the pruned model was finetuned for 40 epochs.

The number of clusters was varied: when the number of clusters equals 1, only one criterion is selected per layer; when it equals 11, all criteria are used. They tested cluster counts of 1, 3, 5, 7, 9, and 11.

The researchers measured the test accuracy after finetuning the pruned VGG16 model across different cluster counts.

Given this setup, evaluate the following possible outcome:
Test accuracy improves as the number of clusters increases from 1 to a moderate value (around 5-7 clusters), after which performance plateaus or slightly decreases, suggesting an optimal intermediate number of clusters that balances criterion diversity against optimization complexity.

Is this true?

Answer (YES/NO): NO